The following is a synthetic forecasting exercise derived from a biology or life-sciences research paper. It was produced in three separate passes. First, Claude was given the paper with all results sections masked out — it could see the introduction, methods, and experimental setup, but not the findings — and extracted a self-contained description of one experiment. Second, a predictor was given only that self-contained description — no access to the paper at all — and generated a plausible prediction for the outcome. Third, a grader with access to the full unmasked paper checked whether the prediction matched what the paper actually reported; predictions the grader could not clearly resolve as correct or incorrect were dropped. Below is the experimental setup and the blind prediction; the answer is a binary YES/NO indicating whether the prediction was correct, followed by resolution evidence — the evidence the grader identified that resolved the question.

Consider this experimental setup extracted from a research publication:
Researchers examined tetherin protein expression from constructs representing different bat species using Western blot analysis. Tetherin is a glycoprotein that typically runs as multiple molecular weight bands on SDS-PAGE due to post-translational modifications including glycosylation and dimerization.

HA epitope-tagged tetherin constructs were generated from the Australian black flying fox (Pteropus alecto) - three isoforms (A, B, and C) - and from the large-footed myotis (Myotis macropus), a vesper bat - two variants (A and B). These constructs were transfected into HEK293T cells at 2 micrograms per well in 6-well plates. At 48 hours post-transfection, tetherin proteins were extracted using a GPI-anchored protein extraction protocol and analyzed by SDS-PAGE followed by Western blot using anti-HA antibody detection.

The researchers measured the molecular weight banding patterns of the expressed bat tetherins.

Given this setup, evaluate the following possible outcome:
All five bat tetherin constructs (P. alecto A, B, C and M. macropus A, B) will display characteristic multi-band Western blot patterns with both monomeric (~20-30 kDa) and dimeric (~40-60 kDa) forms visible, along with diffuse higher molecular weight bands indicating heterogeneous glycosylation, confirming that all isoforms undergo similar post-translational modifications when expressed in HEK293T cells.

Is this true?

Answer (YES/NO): NO